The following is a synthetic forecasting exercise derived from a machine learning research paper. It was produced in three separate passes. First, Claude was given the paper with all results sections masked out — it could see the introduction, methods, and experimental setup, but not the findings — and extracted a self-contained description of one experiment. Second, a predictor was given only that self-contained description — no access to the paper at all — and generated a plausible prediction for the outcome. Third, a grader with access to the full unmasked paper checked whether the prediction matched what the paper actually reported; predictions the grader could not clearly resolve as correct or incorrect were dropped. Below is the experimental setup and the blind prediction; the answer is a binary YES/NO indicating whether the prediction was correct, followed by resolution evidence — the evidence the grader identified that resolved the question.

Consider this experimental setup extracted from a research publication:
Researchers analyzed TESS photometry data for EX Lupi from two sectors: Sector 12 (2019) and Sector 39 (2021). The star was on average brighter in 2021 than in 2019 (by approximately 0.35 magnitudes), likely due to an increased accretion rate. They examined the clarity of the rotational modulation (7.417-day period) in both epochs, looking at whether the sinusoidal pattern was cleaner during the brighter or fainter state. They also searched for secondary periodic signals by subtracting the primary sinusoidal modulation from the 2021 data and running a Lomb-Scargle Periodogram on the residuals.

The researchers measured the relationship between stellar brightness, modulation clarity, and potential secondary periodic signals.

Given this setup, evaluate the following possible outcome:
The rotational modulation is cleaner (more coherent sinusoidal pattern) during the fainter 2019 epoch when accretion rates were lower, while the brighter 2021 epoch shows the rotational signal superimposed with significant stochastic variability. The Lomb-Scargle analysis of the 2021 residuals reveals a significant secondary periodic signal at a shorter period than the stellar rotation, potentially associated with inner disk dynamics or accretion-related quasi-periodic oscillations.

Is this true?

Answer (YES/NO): NO